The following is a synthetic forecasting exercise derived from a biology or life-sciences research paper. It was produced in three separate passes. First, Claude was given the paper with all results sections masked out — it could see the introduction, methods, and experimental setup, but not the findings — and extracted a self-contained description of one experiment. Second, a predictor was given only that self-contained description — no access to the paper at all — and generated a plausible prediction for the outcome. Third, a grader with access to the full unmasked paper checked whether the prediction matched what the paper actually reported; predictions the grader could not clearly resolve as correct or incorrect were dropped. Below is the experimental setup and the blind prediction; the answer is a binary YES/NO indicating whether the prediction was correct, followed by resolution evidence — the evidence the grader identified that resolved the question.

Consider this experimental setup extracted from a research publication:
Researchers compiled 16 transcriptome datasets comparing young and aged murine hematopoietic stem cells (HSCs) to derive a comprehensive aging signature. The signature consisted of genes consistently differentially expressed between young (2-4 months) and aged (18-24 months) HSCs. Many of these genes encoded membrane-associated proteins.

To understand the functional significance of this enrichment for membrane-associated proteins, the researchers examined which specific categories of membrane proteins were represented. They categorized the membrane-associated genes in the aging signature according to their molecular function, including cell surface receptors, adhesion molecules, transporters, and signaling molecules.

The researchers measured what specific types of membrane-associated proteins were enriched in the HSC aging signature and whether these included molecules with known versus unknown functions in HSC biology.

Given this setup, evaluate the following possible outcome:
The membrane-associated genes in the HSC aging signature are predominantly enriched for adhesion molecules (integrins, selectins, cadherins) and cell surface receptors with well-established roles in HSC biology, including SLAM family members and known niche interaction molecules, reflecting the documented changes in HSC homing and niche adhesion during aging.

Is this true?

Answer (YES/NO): NO